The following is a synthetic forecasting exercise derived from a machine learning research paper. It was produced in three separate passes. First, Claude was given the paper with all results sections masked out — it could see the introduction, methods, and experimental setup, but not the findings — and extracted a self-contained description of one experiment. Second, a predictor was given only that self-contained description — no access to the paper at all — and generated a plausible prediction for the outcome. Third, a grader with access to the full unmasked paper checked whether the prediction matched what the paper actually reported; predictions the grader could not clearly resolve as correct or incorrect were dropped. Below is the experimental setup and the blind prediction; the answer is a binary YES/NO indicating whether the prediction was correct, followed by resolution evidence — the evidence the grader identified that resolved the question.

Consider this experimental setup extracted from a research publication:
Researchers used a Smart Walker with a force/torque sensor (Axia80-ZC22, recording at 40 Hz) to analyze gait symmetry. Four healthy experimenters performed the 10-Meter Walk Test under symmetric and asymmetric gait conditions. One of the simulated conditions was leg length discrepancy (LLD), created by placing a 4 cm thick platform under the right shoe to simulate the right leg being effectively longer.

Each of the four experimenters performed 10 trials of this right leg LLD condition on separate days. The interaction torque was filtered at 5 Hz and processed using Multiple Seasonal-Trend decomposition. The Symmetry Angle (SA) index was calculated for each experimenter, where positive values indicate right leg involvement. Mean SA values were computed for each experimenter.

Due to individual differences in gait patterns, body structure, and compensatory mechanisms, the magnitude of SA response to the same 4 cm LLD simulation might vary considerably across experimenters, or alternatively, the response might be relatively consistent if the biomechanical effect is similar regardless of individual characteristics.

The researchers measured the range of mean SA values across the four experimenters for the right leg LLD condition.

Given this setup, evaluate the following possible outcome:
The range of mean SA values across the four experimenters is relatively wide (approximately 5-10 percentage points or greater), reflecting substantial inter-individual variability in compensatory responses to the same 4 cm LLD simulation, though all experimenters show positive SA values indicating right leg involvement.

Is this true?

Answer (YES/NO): NO